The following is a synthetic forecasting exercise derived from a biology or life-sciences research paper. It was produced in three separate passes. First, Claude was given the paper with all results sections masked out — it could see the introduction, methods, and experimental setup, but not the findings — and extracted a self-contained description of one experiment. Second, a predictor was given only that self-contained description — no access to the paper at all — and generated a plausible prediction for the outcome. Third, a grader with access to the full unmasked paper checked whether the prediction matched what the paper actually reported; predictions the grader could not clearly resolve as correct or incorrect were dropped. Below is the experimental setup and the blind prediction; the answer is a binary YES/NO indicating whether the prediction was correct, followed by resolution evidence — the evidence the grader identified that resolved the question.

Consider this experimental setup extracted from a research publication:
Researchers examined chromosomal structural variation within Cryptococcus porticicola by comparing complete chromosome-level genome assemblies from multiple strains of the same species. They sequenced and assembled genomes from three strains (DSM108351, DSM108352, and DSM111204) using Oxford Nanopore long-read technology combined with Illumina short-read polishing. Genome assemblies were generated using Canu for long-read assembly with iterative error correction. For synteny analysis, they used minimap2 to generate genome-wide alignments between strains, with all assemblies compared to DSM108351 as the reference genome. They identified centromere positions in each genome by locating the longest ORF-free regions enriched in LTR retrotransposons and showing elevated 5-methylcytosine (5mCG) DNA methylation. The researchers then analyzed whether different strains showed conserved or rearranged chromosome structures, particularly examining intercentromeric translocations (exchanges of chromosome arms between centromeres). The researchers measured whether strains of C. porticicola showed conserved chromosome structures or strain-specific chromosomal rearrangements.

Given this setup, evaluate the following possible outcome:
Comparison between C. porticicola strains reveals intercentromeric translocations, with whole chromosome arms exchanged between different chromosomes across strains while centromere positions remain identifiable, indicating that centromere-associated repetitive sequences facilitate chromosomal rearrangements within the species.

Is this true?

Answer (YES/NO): YES